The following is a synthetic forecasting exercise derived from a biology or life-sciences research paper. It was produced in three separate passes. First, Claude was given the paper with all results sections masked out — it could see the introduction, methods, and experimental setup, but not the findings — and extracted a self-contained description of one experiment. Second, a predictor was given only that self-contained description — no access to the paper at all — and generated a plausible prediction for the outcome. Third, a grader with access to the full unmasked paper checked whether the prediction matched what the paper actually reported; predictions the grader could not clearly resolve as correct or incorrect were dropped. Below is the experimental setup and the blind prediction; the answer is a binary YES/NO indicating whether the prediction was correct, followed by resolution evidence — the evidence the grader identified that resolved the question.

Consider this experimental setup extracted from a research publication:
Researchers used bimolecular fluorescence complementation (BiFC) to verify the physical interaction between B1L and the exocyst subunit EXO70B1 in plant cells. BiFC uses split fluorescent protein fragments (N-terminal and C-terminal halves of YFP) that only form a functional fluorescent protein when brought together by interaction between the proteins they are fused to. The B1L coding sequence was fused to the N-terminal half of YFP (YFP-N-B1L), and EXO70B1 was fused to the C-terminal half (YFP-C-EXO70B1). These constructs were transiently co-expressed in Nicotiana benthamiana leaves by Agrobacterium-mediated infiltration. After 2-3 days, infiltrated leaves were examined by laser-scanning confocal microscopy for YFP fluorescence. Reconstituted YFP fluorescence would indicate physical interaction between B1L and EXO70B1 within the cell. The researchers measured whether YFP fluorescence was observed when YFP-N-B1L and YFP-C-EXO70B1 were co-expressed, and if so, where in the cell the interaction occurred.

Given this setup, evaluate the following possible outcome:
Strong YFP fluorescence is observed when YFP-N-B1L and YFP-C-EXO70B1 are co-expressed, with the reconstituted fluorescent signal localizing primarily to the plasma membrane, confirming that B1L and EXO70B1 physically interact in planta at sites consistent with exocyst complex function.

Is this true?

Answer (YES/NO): NO